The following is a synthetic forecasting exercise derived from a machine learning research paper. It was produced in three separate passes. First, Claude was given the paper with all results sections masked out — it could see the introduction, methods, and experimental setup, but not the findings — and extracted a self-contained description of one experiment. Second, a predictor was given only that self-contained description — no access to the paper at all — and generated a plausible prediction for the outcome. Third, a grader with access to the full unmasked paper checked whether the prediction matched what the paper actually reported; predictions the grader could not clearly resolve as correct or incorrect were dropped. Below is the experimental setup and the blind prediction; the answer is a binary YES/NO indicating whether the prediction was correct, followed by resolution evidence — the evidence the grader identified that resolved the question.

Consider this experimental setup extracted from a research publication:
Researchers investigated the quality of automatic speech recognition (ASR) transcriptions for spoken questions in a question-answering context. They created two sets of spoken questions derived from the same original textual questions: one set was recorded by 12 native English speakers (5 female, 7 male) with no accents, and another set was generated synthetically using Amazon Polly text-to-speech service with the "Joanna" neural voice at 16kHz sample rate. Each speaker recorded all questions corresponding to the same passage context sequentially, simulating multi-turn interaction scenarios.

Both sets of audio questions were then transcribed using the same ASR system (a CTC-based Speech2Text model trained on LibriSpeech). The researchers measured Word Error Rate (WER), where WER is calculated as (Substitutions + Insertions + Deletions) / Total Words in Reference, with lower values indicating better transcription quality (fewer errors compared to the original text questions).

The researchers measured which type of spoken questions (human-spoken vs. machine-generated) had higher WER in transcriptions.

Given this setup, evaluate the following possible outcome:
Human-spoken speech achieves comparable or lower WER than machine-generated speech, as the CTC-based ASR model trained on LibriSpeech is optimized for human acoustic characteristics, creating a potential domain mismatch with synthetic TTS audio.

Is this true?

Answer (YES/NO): NO